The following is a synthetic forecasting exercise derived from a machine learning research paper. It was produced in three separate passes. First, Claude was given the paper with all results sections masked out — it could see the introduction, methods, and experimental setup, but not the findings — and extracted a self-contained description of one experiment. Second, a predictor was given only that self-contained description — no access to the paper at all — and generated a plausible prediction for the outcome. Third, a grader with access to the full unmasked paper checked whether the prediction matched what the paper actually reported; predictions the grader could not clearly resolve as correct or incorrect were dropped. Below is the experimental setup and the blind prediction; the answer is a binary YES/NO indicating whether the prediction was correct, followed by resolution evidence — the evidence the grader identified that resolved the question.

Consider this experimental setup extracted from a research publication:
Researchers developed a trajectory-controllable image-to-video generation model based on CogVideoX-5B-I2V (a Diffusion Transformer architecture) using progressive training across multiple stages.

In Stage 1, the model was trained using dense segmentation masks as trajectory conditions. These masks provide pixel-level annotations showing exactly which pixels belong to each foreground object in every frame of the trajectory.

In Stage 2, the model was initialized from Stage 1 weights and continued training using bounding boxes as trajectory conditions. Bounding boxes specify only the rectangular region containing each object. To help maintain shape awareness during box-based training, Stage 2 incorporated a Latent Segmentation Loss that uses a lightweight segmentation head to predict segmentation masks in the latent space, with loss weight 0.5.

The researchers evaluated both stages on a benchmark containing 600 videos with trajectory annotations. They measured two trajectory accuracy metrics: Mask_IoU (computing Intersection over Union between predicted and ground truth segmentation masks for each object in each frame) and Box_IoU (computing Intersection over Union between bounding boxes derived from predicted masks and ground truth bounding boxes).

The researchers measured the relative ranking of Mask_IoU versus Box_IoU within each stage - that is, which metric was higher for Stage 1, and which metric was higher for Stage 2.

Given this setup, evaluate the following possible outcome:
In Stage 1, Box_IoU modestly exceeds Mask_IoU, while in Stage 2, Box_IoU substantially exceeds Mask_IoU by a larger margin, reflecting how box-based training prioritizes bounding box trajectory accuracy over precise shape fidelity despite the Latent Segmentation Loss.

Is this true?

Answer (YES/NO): NO